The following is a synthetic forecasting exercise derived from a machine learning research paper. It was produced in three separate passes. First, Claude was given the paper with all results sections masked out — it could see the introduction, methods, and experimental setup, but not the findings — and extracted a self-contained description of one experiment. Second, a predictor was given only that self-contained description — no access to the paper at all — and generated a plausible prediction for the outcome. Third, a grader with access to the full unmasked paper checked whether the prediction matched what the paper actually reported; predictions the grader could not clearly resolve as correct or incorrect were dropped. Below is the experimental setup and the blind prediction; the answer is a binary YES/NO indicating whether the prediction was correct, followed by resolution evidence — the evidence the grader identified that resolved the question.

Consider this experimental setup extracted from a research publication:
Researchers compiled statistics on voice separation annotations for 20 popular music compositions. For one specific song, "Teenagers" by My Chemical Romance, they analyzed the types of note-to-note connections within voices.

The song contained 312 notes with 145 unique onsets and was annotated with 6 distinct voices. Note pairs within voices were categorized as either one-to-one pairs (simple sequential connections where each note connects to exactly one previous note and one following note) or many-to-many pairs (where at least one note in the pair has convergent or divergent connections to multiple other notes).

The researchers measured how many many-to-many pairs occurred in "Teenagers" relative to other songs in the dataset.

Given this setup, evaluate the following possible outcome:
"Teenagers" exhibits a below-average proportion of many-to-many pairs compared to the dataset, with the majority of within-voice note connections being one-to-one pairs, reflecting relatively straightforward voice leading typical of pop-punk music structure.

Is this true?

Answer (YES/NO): YES